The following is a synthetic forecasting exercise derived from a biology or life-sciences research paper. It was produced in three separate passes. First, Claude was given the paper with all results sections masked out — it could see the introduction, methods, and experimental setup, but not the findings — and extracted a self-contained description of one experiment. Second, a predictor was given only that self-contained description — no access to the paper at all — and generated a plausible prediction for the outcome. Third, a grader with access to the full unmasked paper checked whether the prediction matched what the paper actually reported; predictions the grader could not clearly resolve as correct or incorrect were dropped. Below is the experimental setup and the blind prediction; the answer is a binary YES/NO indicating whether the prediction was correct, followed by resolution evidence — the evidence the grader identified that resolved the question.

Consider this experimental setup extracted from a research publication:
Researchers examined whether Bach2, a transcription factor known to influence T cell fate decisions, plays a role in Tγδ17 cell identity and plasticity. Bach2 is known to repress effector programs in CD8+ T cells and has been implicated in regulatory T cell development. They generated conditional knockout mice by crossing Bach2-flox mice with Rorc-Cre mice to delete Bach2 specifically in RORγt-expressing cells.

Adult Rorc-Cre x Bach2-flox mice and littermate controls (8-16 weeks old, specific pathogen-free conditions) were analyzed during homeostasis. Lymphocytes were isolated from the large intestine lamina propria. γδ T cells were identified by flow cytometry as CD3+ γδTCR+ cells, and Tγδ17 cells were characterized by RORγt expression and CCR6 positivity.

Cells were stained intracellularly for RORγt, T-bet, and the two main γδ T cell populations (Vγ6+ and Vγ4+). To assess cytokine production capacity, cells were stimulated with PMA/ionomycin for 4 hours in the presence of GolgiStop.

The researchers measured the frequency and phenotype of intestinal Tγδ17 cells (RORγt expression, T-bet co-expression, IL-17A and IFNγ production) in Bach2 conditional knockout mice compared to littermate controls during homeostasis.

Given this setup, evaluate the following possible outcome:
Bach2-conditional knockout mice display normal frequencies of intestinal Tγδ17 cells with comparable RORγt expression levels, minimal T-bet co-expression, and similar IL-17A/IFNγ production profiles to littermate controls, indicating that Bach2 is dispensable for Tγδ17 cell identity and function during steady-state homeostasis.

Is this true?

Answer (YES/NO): YES